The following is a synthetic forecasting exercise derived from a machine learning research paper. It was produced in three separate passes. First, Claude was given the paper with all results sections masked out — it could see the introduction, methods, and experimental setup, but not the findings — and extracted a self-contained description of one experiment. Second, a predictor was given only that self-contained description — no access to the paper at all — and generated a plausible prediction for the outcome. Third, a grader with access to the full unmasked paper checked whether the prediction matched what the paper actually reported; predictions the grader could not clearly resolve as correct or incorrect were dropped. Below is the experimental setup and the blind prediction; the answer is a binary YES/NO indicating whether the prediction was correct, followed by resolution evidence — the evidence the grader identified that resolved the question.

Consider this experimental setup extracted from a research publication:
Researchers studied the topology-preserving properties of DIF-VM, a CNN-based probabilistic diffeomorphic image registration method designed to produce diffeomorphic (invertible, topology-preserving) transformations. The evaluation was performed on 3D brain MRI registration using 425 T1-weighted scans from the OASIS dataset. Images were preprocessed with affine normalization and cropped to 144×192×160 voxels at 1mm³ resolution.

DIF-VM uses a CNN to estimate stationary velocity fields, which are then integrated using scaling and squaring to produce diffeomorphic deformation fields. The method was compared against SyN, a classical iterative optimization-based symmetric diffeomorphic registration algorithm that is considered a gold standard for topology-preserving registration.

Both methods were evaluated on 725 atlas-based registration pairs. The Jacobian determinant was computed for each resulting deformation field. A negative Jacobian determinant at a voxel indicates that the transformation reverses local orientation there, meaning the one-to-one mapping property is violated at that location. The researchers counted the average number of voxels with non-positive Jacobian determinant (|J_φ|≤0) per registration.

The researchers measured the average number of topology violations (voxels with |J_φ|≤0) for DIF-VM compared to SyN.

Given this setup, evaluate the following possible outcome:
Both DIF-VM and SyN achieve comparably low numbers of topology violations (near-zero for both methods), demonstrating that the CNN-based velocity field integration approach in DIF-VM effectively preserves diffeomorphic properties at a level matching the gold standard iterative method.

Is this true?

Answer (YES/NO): NO